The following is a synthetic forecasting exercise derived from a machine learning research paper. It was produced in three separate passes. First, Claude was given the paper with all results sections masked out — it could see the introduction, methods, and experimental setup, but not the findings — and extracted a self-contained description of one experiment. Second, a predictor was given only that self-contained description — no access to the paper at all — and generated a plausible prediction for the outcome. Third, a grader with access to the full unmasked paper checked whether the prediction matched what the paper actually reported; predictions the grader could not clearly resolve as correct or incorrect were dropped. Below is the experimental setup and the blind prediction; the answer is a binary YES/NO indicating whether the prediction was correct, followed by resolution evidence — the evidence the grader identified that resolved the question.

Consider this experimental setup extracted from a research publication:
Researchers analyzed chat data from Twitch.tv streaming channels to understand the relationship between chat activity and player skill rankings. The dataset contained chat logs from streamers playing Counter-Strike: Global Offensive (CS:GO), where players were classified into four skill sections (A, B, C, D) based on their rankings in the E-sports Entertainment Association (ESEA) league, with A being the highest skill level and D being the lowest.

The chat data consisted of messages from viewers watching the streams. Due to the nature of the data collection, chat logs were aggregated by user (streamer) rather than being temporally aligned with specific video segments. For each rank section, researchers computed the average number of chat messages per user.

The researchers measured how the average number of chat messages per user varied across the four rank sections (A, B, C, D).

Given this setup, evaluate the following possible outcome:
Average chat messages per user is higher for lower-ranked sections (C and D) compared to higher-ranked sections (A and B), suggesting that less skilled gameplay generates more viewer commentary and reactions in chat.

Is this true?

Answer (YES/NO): NO